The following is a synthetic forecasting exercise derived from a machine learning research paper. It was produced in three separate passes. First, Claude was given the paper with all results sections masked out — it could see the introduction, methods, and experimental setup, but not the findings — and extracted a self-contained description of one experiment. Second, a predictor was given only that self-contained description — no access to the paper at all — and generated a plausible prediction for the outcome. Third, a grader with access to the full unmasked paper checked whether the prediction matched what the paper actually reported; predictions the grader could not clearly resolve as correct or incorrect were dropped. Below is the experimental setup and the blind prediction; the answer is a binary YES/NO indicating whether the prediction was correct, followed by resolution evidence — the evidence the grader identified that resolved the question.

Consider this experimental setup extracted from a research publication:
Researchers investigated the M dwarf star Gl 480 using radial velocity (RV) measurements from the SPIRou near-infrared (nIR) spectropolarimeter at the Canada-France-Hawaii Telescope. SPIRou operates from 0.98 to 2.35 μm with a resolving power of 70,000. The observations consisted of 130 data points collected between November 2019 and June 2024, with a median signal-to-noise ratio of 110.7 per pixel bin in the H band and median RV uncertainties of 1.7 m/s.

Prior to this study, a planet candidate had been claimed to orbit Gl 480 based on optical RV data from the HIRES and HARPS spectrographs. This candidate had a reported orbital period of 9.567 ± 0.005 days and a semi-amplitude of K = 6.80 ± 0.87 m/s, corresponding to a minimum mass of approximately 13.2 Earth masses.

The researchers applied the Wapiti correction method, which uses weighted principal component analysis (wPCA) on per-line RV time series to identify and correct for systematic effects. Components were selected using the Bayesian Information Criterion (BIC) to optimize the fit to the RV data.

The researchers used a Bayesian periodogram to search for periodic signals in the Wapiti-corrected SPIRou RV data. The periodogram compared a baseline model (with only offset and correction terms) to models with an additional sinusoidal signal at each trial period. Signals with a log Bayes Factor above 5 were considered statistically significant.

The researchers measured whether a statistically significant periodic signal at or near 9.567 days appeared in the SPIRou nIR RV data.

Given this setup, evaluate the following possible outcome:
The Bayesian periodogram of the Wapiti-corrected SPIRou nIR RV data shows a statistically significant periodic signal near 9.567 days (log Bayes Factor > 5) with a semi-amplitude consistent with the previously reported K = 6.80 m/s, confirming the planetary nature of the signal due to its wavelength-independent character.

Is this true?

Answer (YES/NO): NO